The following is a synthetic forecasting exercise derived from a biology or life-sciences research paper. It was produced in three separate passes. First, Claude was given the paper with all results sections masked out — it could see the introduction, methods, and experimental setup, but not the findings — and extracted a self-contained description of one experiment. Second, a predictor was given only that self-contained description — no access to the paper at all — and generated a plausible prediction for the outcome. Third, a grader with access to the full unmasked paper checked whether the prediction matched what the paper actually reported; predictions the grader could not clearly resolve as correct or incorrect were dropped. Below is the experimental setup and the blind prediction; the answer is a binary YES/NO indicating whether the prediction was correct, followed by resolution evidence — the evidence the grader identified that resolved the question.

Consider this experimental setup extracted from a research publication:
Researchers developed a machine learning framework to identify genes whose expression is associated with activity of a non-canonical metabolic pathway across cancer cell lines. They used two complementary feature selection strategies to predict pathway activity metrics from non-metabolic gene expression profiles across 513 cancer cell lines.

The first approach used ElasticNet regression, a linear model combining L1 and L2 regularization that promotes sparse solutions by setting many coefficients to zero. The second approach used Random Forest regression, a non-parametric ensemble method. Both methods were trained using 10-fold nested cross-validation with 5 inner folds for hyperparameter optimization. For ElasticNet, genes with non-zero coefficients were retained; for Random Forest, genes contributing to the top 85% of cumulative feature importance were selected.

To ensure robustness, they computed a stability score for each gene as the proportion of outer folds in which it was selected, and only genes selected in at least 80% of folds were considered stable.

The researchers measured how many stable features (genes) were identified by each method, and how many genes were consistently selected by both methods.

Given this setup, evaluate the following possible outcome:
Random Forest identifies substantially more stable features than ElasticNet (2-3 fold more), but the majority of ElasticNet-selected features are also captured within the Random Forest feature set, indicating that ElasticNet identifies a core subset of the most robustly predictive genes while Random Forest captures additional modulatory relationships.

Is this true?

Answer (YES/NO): NO